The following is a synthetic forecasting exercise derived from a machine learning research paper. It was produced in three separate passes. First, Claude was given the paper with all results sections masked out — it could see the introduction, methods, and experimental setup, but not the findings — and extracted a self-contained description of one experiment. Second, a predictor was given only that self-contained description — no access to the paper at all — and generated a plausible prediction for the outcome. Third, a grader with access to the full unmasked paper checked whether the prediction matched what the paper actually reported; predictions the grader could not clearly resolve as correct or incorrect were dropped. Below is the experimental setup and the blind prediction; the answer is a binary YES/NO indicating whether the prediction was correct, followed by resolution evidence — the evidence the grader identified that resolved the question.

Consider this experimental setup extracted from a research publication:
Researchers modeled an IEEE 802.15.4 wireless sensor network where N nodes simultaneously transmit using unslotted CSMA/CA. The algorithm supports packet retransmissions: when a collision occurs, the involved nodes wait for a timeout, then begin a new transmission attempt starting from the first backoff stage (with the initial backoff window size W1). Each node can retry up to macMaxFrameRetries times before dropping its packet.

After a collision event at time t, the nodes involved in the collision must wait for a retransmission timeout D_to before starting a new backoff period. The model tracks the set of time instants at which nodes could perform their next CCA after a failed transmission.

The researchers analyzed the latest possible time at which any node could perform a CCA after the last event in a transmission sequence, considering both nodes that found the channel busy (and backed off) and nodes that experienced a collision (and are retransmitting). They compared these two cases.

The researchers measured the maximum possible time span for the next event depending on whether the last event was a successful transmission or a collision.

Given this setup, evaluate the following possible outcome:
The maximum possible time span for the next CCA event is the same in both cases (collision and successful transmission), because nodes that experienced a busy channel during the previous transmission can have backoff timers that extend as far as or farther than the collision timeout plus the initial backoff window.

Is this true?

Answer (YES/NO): NO